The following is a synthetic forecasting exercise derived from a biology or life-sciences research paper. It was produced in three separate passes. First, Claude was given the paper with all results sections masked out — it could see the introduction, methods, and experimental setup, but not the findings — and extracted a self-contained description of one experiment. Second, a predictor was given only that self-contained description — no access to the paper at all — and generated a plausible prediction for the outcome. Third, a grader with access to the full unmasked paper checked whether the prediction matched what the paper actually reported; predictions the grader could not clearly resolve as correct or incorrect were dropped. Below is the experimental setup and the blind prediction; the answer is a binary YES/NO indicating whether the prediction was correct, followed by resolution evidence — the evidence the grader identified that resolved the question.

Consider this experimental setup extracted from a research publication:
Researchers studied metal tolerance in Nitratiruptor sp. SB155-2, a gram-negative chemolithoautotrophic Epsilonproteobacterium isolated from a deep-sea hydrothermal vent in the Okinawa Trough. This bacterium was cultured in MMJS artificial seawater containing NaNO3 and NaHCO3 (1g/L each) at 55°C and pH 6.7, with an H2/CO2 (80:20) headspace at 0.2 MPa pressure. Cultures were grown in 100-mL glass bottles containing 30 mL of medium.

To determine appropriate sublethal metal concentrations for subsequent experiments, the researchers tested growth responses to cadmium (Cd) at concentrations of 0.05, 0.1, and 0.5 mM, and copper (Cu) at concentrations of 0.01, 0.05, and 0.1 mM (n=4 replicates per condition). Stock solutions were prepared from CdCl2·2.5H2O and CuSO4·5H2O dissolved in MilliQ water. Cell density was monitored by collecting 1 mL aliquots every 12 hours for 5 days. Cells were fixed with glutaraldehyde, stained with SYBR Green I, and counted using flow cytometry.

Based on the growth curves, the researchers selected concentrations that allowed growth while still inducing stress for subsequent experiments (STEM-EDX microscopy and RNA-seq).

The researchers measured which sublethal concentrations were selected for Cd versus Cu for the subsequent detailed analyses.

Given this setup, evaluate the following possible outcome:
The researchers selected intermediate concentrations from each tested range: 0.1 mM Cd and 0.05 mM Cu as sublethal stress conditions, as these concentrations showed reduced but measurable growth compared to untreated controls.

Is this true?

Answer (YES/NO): YES